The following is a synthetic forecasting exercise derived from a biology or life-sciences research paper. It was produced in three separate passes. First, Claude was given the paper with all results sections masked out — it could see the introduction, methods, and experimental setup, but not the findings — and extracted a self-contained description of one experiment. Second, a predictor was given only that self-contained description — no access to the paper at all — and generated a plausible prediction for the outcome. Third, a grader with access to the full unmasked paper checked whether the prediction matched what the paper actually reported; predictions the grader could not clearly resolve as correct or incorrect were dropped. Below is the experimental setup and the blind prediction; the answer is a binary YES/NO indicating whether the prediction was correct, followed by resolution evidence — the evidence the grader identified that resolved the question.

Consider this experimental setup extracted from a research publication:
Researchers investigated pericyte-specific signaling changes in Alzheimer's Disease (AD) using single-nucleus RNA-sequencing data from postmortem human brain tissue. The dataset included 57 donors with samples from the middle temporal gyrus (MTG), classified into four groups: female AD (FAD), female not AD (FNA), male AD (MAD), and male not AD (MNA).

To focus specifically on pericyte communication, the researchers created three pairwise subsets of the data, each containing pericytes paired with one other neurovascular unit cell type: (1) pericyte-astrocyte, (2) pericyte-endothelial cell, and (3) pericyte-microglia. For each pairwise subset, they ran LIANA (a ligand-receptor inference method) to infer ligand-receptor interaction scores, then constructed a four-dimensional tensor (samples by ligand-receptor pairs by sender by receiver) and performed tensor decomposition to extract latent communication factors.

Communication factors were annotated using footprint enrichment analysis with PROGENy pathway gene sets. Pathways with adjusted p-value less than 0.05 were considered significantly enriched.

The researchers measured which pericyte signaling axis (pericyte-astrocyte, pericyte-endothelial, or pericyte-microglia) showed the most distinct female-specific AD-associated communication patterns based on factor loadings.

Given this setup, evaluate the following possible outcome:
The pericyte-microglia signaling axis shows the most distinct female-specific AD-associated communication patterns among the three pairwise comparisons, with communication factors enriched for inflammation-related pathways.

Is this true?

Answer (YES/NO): NO